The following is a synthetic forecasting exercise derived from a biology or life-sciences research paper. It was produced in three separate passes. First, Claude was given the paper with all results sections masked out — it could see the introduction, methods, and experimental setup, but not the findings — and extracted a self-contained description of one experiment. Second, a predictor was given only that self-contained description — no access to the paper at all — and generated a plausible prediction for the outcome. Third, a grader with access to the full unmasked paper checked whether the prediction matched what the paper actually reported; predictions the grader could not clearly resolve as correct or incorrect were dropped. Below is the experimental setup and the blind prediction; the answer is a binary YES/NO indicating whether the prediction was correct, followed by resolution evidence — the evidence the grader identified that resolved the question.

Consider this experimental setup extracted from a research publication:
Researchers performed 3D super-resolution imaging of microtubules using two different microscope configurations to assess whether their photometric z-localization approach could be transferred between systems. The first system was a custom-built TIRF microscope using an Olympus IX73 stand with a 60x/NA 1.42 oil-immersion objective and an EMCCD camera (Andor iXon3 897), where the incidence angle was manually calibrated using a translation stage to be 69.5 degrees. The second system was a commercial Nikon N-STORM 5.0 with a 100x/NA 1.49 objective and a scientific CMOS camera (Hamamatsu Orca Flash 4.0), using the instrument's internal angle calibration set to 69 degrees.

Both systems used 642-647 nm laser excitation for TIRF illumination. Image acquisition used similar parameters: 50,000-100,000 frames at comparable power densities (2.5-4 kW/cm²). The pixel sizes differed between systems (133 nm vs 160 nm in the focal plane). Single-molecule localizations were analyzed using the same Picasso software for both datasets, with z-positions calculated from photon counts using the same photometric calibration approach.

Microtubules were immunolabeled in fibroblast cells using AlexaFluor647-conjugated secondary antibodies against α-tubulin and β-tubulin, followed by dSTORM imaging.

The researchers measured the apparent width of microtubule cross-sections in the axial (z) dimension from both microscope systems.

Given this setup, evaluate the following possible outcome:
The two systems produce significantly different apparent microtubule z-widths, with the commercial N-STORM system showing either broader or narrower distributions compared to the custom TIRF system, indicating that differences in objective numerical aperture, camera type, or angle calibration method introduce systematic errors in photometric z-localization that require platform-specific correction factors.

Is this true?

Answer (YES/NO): NO